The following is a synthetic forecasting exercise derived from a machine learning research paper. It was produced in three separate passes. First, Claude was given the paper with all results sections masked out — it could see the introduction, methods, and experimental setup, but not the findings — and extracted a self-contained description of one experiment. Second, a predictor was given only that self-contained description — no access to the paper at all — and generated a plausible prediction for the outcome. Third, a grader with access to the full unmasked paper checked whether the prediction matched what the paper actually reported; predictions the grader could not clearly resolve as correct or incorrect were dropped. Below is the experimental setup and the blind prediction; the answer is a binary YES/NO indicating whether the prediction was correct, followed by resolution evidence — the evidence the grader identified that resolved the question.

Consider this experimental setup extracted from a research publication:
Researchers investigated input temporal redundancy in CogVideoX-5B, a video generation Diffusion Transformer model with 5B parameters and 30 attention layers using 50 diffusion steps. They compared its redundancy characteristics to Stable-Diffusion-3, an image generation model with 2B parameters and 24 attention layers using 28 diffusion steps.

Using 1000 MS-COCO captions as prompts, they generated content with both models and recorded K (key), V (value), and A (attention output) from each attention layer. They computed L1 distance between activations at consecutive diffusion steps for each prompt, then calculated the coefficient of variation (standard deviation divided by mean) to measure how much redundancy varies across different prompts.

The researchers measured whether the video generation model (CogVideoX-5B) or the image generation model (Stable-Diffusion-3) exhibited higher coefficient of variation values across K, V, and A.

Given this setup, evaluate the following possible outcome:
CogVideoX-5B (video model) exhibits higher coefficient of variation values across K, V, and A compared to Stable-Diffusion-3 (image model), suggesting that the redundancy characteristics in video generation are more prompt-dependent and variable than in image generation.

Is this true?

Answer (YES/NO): YES